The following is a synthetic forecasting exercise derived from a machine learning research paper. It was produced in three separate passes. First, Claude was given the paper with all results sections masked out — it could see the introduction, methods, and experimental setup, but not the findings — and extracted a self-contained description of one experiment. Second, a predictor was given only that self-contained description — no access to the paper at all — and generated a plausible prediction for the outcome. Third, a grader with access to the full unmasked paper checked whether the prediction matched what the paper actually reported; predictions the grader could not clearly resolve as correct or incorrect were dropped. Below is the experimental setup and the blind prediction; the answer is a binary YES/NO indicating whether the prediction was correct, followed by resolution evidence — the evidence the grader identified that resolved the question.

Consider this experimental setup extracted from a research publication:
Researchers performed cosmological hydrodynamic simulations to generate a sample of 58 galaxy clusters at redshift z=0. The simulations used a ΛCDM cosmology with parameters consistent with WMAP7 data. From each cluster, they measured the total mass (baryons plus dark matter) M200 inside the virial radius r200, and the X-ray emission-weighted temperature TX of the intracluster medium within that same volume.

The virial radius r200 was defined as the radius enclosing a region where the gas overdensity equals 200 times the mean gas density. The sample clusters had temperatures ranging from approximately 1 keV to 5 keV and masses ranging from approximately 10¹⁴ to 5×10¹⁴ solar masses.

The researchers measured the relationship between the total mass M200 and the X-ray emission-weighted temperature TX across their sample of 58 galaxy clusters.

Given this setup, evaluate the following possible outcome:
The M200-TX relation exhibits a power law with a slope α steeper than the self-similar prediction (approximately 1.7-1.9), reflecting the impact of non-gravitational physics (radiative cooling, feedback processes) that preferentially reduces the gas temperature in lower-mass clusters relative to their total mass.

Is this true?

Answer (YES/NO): NO